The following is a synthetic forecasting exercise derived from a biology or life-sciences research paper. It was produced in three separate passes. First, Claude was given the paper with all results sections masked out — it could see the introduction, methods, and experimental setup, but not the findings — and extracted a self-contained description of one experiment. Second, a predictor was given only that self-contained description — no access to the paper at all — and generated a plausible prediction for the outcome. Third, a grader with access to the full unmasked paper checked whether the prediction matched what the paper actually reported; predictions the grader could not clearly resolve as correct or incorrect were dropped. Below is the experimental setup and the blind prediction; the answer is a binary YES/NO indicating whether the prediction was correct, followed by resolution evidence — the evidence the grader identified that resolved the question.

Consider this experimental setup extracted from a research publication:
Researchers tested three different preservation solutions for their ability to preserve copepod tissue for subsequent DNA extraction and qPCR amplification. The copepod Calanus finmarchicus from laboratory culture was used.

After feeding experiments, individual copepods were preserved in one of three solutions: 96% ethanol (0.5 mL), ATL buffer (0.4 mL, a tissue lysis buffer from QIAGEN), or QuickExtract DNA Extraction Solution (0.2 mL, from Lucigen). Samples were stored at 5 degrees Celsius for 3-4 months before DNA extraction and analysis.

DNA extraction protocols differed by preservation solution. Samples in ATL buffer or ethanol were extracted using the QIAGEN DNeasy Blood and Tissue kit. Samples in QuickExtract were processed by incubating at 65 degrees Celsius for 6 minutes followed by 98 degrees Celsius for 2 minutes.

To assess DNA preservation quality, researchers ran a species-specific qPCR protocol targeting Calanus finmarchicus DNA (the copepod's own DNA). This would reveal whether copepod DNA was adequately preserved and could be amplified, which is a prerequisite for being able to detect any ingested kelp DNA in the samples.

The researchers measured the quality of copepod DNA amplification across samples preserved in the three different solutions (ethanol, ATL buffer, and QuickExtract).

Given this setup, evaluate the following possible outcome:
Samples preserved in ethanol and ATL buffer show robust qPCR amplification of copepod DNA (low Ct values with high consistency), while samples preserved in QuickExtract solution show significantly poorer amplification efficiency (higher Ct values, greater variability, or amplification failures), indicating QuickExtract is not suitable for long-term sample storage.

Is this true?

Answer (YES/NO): NO